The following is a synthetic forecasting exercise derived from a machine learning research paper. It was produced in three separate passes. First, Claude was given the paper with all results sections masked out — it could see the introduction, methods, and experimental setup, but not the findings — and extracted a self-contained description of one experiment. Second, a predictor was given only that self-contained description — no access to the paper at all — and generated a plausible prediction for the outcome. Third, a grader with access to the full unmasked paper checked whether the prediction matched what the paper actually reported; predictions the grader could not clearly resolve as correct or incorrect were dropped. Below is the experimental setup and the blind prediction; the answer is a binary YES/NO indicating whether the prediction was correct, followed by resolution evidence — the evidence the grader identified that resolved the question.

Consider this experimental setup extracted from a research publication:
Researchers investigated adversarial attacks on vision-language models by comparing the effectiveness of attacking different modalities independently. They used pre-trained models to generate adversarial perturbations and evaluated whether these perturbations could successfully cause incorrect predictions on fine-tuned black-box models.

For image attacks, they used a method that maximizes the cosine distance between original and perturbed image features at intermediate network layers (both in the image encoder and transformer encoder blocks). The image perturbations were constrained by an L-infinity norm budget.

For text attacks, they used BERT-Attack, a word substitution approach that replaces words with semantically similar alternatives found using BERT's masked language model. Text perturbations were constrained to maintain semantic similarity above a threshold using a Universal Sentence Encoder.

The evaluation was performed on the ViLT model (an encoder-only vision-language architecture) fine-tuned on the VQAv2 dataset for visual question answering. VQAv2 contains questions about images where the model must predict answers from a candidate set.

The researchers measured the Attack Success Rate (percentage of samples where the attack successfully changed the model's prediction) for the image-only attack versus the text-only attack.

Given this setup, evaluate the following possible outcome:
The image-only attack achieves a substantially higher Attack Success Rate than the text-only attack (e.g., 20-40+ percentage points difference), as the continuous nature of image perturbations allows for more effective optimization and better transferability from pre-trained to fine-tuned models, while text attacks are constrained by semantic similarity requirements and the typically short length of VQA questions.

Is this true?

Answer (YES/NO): YES